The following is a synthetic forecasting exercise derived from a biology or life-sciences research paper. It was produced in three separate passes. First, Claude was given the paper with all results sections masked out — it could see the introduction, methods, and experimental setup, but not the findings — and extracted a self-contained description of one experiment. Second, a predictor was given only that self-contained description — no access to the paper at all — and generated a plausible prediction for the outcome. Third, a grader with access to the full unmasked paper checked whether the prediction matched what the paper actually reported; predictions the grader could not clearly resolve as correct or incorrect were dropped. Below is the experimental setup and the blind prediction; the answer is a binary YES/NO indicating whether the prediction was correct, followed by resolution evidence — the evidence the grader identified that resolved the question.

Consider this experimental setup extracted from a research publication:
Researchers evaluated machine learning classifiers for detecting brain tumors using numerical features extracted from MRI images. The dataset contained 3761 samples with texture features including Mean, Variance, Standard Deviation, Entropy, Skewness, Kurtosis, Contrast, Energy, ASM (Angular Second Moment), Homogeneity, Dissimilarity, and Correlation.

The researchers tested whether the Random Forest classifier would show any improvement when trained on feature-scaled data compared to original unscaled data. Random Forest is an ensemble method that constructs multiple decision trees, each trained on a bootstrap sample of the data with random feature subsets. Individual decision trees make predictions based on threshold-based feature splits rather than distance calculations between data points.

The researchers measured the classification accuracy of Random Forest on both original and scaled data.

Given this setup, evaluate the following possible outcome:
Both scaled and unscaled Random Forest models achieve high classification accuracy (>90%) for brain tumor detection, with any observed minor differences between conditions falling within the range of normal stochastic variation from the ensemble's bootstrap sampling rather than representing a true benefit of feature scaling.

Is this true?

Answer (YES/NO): YES